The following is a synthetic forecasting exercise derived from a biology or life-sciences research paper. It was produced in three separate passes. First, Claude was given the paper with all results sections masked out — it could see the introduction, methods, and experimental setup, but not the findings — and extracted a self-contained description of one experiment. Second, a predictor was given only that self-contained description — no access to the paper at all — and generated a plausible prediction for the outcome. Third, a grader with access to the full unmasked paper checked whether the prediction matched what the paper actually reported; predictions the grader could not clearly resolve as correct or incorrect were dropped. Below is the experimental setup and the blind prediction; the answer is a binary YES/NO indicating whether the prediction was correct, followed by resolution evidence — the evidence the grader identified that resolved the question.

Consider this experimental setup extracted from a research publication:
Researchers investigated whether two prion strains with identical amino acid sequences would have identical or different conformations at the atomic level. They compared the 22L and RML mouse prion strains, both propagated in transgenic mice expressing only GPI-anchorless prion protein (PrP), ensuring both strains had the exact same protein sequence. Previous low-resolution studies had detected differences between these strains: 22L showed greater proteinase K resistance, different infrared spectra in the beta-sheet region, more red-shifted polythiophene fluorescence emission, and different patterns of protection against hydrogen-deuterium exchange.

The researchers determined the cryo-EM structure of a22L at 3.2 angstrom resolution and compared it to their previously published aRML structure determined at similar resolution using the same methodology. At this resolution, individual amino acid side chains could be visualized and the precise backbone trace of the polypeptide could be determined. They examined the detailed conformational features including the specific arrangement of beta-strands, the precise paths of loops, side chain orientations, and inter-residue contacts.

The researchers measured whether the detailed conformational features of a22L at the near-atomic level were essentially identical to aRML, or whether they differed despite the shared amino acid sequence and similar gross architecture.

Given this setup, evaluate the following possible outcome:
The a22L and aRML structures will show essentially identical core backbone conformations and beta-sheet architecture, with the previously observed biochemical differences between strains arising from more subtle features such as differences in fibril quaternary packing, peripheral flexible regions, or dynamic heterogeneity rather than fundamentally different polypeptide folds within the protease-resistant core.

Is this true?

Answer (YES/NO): NO